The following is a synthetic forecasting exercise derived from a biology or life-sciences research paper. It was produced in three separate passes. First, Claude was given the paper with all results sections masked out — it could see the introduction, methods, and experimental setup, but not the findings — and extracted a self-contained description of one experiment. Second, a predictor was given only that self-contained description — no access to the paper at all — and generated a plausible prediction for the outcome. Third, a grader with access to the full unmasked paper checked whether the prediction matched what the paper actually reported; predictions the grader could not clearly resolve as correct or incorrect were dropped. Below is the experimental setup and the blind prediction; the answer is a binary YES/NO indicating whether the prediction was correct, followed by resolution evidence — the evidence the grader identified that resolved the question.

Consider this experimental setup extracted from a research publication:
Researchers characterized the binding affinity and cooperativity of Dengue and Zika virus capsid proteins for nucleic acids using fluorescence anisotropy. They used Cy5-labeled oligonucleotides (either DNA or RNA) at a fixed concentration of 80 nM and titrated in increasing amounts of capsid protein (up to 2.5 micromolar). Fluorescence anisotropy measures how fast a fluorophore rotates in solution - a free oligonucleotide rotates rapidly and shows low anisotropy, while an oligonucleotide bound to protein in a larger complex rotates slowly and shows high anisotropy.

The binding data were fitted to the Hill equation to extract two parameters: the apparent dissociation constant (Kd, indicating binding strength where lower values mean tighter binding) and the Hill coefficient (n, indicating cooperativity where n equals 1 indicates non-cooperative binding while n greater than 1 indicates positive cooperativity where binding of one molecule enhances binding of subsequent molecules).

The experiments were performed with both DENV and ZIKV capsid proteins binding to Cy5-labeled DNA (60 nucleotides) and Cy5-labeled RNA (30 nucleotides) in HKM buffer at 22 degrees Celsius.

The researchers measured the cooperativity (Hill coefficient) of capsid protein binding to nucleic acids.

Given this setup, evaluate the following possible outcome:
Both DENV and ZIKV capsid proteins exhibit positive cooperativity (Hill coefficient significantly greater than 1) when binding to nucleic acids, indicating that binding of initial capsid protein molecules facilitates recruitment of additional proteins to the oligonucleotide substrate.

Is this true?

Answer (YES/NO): YES